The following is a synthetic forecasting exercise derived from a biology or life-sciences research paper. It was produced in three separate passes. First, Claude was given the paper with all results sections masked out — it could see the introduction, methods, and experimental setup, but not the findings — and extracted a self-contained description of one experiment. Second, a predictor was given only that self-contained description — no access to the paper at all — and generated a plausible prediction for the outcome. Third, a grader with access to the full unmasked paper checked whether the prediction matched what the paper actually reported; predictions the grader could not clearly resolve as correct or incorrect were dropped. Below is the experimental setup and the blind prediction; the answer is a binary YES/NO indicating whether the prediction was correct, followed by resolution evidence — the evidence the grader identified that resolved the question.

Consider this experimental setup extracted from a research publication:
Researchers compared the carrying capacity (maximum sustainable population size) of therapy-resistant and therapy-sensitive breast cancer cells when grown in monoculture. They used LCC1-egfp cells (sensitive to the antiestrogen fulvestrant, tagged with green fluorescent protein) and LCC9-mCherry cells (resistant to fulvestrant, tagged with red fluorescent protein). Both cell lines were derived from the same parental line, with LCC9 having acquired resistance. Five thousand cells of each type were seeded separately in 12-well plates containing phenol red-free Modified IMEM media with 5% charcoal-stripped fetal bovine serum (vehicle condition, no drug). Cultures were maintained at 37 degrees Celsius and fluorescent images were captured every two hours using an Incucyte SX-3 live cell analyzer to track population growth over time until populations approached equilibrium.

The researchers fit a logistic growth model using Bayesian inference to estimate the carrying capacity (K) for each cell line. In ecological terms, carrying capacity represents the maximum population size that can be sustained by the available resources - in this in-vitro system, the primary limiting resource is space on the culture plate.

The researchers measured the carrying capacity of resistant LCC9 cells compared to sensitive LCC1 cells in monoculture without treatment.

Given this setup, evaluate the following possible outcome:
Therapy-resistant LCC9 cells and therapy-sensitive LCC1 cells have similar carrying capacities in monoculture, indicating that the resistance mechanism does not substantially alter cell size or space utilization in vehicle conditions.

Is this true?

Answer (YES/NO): YES